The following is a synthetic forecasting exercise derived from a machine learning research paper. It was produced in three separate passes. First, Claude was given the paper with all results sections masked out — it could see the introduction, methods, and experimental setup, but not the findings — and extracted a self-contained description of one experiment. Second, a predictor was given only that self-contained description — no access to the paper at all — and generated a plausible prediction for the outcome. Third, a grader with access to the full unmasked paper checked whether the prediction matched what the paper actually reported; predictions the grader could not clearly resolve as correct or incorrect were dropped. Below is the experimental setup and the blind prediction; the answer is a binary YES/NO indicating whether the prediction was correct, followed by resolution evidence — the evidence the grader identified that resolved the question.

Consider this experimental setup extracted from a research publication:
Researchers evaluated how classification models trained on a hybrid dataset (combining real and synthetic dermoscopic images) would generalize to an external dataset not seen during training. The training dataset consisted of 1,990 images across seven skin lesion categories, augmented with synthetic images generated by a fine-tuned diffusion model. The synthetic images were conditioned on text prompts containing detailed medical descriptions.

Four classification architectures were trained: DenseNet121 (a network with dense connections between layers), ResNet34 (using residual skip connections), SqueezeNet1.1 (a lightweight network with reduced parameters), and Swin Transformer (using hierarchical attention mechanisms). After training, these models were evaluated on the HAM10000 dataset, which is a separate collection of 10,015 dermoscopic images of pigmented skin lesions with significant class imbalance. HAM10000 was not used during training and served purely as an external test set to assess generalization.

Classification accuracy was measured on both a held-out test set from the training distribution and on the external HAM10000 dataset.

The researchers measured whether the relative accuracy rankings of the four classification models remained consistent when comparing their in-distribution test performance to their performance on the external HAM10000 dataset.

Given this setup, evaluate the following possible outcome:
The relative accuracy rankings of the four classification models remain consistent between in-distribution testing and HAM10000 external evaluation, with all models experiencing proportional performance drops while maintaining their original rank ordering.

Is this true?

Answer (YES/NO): NO